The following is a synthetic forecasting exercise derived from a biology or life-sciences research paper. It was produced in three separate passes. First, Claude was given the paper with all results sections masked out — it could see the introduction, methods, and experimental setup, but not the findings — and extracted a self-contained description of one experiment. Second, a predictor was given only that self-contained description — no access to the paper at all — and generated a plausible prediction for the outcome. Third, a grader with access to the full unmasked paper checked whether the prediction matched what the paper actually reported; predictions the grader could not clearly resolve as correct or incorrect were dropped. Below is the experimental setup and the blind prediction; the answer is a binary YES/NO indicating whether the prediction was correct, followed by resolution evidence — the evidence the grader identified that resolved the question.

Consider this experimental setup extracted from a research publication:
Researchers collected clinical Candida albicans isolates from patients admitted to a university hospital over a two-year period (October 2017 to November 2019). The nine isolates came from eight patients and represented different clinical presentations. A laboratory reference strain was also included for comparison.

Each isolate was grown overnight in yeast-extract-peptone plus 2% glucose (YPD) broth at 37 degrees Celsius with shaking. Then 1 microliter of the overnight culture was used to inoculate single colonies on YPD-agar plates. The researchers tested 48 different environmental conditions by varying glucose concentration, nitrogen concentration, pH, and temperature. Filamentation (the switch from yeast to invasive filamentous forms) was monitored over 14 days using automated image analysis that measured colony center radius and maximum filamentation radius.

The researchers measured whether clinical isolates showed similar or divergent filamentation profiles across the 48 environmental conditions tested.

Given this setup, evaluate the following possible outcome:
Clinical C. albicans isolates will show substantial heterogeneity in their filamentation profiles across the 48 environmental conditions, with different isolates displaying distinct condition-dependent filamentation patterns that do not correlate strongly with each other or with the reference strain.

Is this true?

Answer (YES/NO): YES